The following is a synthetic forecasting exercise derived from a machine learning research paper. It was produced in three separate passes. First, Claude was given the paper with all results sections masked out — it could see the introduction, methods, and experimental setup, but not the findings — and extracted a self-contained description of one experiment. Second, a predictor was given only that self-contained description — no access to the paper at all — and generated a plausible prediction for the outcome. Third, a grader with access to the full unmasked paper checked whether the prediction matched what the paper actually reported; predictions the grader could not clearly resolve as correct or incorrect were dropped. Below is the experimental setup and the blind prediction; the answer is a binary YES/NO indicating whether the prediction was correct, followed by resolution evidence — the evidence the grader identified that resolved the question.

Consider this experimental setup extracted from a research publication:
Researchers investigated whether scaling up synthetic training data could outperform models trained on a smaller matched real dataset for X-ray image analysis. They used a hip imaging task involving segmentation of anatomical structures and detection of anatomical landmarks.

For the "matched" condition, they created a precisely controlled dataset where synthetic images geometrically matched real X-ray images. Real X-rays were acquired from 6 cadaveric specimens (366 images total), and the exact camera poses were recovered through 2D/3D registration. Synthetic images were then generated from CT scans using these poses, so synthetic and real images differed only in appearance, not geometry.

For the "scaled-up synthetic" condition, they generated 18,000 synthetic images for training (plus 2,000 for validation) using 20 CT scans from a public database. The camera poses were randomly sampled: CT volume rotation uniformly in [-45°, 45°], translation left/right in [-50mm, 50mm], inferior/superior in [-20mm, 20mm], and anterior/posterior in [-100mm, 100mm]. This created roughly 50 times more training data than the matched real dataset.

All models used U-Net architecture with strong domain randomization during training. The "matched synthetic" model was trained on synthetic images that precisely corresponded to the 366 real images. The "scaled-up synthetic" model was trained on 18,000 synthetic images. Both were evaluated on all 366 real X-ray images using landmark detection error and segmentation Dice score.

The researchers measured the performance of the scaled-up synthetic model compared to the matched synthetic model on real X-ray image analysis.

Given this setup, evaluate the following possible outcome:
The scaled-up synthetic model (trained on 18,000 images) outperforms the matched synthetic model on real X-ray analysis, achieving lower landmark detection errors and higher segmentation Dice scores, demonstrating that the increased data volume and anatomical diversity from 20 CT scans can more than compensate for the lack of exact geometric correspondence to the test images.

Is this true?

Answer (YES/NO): YES